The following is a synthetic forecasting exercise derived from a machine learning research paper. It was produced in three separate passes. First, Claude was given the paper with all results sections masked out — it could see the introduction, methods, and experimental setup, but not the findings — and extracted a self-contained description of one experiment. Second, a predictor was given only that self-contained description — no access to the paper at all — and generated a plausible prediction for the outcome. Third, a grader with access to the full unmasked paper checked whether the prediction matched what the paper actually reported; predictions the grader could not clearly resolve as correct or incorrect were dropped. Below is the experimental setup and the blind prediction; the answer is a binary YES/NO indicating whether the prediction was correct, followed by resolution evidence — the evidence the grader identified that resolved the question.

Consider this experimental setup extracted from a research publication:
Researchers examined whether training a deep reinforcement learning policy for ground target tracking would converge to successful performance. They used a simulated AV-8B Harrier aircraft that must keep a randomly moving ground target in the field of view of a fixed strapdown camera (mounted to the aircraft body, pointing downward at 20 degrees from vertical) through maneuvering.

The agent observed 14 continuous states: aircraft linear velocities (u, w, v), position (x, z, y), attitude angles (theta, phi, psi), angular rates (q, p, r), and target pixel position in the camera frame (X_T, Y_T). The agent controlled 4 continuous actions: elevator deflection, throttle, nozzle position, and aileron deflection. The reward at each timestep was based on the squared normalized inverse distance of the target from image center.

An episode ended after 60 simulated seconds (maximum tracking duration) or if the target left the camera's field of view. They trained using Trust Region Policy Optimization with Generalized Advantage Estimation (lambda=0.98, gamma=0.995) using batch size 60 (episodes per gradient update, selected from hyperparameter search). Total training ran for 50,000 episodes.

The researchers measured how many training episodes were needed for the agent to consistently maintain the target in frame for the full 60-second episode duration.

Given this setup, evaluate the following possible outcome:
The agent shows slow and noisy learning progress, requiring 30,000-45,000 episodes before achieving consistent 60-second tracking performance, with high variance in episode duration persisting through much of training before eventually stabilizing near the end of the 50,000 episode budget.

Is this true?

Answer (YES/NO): NO